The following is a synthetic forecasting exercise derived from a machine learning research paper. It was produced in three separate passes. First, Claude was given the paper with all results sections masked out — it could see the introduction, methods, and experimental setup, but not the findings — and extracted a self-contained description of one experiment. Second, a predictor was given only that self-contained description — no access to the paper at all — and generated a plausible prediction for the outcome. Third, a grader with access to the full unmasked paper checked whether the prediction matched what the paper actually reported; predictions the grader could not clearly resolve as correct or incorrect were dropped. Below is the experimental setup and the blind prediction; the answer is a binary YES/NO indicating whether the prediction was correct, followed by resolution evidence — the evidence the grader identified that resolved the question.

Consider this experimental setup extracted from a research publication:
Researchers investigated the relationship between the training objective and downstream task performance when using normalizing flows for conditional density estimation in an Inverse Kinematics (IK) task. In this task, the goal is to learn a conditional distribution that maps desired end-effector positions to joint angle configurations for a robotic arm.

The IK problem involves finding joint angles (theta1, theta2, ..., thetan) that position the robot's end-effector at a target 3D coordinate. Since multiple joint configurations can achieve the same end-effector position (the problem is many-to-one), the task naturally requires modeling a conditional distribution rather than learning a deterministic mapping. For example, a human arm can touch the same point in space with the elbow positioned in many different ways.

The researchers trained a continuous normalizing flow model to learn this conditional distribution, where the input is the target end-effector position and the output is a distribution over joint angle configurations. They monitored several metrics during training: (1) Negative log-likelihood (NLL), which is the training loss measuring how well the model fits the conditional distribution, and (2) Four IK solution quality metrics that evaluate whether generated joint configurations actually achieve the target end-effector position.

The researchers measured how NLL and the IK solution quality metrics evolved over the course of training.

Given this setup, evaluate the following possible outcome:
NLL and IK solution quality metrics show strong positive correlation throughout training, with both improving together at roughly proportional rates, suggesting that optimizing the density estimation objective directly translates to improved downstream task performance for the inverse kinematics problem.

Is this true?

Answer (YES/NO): NO